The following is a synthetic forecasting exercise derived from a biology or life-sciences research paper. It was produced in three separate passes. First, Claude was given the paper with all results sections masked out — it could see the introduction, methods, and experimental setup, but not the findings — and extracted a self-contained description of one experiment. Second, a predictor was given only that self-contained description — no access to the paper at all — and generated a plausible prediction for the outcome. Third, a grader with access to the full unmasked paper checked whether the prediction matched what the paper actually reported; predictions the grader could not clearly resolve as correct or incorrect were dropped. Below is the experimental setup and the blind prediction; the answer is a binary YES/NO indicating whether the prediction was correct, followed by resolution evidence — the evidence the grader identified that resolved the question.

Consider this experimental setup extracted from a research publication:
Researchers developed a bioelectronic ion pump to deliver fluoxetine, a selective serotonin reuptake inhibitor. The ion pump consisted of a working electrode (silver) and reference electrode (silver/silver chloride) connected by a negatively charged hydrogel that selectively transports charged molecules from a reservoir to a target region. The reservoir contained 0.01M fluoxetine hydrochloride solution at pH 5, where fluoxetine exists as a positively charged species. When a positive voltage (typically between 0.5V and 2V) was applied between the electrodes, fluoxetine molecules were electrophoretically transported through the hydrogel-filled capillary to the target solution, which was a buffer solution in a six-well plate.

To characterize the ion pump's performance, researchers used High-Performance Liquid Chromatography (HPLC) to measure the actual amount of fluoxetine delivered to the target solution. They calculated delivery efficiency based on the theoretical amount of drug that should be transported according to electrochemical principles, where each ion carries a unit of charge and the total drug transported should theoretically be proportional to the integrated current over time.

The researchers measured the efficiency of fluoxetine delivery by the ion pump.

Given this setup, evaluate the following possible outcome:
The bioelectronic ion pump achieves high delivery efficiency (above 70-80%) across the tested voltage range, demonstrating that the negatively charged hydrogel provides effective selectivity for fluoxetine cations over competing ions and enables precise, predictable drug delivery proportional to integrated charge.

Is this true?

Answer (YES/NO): NO